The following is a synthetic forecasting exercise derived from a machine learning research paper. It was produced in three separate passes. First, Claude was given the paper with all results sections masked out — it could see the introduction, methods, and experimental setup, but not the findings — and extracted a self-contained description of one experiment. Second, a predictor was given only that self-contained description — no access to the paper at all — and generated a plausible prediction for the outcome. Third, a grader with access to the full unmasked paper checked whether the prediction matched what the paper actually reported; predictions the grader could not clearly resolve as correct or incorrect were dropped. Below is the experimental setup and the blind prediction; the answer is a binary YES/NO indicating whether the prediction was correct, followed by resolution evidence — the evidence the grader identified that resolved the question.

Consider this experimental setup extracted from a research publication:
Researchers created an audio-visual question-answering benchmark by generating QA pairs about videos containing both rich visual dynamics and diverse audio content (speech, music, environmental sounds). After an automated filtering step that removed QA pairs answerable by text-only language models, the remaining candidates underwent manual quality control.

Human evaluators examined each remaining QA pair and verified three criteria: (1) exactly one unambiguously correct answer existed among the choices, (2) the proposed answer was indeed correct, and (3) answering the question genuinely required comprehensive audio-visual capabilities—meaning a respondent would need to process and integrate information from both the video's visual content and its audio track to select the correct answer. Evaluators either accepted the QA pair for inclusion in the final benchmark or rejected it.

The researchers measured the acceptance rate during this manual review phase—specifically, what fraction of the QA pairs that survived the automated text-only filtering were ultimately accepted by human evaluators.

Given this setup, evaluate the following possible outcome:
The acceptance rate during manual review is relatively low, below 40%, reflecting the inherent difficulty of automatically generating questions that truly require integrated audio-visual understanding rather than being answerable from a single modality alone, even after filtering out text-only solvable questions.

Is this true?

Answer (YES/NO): YES